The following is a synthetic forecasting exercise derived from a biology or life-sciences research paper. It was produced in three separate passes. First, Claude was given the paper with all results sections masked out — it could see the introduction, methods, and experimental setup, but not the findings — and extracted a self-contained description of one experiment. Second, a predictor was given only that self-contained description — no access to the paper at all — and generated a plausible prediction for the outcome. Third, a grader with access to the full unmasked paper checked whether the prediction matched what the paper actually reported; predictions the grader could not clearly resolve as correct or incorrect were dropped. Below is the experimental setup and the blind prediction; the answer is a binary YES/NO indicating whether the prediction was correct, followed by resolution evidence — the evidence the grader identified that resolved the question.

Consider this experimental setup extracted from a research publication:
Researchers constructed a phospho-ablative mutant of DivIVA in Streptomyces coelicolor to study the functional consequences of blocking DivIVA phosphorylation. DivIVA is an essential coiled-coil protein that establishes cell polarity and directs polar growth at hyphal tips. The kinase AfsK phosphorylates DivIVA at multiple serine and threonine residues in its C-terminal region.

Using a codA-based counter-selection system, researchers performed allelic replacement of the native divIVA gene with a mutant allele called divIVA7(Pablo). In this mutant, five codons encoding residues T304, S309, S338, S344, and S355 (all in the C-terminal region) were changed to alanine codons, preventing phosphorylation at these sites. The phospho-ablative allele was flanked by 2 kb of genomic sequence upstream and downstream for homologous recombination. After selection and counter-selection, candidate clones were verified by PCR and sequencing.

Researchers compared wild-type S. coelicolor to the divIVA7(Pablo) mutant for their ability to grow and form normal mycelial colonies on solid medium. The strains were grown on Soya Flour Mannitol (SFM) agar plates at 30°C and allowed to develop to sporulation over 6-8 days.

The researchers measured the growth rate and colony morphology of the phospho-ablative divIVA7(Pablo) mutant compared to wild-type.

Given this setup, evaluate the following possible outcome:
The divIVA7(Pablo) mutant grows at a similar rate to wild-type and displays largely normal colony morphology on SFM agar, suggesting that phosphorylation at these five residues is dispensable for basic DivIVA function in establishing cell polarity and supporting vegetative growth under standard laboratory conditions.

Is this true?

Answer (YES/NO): YES